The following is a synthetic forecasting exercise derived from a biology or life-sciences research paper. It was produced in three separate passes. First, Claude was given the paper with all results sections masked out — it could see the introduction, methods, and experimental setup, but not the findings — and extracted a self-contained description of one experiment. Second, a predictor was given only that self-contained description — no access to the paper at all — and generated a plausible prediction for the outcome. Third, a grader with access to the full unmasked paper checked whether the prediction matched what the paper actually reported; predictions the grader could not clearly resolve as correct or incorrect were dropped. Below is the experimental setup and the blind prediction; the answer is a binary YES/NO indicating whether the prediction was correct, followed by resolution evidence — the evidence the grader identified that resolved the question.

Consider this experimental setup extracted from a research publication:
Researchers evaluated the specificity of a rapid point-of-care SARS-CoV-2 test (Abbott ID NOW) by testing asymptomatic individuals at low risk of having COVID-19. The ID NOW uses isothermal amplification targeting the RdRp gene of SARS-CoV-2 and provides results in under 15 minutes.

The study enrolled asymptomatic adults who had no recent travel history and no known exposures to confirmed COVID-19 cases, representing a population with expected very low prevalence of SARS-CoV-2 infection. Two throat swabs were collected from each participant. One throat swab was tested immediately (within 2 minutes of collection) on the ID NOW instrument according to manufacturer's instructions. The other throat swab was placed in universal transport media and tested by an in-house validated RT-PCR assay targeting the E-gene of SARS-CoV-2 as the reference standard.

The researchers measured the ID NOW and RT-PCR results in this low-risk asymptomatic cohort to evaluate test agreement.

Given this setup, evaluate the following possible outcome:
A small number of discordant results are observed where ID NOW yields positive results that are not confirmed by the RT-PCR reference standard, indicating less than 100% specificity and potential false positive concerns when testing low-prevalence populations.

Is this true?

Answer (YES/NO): NO